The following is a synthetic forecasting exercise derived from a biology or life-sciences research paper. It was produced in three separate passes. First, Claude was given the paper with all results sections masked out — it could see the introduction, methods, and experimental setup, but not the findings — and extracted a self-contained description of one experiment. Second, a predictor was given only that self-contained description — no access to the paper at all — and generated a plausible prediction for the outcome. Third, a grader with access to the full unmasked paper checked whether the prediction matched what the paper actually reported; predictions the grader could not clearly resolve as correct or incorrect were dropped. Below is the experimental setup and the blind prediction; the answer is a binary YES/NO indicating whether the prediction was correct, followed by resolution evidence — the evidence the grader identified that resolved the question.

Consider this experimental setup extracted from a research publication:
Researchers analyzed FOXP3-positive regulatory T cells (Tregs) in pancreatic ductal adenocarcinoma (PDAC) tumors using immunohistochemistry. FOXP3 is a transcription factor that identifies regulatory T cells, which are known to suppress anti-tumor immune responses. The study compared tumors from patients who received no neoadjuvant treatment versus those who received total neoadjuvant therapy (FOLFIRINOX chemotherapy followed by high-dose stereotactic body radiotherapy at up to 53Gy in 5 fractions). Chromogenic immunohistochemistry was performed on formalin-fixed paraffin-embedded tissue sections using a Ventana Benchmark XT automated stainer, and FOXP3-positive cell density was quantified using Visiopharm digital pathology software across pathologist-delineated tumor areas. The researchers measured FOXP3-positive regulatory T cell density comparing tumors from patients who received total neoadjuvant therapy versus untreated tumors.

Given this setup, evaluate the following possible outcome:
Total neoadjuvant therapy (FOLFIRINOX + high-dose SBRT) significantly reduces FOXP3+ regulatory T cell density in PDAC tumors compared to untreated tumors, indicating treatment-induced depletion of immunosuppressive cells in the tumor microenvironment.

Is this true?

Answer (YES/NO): NO